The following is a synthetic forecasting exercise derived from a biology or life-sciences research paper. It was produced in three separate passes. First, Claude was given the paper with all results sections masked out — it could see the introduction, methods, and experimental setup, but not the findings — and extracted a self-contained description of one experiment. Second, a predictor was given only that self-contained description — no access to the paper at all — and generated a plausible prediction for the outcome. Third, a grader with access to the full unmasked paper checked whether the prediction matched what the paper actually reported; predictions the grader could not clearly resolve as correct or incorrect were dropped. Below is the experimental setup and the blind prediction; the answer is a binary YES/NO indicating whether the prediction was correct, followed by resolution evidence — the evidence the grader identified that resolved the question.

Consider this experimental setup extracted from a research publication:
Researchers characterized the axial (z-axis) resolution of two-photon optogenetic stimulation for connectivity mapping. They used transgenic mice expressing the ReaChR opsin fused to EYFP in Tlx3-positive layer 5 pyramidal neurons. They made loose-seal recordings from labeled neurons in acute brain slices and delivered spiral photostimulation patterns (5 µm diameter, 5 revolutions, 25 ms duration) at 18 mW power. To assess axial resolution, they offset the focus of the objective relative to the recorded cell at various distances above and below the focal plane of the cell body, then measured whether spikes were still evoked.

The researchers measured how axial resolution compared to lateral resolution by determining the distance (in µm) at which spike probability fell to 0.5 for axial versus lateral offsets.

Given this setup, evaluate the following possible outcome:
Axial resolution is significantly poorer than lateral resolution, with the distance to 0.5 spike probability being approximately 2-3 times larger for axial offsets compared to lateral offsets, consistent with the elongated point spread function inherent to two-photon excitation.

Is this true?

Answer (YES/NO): YES